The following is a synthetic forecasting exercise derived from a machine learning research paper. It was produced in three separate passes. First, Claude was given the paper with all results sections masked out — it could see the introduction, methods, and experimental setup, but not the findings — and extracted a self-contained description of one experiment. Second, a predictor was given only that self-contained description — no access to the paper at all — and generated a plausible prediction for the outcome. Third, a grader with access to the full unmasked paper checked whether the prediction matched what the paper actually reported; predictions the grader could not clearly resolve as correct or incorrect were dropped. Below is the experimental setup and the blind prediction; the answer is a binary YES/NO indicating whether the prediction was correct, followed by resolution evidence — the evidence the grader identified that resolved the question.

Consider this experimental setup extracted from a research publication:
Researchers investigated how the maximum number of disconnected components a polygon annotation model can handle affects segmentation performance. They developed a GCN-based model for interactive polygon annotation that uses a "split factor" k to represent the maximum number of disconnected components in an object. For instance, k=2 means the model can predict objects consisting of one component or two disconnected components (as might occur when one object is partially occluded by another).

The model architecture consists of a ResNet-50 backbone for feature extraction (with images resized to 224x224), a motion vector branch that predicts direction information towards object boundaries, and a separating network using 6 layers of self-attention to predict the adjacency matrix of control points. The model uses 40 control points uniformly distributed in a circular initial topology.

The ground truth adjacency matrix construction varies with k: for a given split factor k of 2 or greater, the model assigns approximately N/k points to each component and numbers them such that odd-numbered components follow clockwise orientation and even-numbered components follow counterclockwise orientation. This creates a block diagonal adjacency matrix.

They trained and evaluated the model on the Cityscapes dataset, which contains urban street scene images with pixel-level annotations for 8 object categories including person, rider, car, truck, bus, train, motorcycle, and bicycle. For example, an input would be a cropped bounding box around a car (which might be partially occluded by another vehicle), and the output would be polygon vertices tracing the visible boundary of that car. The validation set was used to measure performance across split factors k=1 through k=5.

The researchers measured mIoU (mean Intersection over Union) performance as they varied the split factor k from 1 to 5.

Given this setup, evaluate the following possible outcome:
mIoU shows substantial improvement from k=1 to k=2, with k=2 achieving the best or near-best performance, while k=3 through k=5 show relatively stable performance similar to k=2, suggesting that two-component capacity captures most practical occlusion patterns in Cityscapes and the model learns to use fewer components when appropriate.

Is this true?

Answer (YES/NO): NO